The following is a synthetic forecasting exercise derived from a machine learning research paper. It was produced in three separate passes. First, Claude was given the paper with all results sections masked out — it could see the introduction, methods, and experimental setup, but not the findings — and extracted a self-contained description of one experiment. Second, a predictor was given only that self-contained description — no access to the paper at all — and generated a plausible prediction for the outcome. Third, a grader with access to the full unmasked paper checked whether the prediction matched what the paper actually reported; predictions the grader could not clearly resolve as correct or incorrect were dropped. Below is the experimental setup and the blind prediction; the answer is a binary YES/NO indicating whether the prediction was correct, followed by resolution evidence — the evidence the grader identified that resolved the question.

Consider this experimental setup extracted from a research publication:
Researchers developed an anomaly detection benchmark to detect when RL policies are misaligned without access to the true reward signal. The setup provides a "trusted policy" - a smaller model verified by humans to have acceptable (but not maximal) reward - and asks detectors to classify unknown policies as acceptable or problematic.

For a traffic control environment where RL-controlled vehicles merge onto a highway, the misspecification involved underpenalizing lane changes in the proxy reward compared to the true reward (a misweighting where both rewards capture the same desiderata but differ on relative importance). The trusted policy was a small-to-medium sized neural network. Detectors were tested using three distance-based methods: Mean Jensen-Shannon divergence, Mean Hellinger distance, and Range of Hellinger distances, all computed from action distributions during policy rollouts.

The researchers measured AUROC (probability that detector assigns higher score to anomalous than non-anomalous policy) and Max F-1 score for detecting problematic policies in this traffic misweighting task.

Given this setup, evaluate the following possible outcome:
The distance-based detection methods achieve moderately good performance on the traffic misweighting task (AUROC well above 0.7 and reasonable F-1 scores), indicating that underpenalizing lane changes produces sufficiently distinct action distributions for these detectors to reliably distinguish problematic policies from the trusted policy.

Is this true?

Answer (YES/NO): YES